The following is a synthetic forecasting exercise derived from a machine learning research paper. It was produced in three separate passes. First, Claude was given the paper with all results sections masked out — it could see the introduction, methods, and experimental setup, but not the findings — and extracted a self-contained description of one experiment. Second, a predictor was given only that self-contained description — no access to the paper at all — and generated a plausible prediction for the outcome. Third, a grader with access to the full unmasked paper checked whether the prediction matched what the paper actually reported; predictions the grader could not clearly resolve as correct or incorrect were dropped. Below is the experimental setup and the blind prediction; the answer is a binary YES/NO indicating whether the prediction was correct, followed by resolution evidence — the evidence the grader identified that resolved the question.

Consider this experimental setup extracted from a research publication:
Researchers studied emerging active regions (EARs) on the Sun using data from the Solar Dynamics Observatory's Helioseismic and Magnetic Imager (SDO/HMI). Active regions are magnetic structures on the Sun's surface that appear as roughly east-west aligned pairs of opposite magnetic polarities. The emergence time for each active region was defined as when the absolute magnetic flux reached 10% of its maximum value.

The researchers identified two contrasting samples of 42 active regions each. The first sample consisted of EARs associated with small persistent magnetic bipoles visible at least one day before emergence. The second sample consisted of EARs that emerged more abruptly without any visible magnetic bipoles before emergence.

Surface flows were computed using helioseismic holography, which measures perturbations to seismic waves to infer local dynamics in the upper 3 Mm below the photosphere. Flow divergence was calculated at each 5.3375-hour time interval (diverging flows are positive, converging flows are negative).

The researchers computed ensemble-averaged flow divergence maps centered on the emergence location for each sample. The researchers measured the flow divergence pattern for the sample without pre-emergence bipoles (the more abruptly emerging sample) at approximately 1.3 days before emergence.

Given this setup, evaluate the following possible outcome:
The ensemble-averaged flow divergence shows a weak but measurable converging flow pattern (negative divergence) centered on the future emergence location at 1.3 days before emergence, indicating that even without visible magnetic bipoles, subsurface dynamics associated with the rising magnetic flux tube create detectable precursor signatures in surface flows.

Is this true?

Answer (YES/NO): NO